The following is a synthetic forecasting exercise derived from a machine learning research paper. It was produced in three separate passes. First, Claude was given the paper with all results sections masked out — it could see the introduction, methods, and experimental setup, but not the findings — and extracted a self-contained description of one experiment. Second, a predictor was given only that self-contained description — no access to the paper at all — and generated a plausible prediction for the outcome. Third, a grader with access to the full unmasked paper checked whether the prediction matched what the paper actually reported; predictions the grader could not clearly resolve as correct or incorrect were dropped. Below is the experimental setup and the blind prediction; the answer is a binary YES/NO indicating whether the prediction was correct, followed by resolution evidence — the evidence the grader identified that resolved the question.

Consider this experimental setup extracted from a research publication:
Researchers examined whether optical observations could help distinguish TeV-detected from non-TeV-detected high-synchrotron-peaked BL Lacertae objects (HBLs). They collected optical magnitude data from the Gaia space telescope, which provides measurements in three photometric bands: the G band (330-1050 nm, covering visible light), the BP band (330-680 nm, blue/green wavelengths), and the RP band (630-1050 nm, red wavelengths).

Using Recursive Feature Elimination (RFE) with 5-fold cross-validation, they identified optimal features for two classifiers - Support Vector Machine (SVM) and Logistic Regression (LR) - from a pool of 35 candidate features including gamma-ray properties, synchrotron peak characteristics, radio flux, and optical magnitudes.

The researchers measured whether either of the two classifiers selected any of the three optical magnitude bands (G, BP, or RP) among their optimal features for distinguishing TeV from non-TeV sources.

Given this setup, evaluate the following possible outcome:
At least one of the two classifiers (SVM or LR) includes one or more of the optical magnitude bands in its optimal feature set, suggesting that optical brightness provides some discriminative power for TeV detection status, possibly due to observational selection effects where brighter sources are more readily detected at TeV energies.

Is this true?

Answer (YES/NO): YES